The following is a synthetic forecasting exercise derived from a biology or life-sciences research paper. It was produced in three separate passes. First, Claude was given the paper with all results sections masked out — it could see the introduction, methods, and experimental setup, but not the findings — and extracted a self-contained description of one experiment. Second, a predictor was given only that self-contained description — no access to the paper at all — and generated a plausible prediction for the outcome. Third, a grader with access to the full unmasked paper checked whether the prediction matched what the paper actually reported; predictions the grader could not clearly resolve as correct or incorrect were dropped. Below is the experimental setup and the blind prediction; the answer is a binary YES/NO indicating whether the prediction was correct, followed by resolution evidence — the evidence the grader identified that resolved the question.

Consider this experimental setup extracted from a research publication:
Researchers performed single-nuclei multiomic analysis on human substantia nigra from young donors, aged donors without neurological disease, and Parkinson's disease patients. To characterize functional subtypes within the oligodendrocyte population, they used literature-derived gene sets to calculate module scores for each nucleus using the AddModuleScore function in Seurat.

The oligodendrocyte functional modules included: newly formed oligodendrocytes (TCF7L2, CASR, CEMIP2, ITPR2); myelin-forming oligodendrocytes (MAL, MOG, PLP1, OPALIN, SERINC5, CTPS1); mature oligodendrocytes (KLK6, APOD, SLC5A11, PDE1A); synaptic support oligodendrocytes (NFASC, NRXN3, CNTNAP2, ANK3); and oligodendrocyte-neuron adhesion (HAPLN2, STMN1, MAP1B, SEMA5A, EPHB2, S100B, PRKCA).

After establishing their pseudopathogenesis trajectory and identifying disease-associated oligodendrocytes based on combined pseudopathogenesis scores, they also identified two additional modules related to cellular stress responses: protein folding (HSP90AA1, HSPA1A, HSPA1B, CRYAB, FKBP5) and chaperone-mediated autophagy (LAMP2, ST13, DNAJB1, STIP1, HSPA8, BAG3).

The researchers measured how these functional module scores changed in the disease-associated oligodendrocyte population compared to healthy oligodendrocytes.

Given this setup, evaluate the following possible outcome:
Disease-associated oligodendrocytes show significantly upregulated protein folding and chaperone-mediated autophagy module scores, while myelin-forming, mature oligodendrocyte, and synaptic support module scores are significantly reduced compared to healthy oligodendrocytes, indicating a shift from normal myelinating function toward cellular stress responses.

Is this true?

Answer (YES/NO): YES